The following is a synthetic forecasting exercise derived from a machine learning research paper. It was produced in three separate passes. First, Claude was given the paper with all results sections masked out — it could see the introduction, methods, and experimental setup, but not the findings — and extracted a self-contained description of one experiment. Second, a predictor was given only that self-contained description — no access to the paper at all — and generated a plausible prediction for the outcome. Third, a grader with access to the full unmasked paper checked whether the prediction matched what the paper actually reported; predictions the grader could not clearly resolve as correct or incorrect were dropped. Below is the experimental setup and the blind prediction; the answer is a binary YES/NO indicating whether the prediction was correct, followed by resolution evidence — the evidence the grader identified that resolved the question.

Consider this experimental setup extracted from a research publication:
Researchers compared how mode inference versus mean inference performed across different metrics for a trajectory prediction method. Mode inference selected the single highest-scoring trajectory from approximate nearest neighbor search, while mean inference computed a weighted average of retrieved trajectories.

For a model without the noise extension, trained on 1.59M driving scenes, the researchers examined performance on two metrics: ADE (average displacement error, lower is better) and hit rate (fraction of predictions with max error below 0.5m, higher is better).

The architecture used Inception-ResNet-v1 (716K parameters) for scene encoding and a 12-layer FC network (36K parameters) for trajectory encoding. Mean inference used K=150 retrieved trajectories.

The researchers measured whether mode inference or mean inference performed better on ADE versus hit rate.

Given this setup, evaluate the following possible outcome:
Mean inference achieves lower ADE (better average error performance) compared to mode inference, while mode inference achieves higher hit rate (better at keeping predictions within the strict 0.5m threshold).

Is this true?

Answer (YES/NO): NO